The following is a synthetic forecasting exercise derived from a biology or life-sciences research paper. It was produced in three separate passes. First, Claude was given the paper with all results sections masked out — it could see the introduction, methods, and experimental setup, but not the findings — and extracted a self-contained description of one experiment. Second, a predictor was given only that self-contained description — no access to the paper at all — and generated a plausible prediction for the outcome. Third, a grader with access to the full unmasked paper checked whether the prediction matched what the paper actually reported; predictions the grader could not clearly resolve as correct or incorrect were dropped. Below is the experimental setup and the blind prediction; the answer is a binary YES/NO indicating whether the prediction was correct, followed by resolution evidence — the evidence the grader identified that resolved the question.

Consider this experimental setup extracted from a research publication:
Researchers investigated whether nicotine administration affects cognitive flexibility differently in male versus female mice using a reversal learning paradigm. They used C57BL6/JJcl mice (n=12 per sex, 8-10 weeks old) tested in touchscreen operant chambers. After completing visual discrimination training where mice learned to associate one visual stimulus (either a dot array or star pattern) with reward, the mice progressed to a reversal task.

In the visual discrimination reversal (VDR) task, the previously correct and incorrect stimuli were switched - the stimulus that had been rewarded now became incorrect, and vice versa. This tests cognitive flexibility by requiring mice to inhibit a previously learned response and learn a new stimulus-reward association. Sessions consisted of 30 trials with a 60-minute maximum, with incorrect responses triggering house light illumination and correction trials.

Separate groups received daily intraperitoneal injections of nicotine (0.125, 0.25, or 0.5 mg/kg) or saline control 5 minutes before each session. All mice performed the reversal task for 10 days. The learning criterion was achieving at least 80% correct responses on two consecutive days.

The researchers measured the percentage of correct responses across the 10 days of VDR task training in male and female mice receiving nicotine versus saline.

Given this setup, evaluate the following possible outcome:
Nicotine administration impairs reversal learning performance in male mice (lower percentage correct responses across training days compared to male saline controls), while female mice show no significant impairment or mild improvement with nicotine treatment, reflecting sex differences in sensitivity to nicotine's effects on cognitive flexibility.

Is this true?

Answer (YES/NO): NO